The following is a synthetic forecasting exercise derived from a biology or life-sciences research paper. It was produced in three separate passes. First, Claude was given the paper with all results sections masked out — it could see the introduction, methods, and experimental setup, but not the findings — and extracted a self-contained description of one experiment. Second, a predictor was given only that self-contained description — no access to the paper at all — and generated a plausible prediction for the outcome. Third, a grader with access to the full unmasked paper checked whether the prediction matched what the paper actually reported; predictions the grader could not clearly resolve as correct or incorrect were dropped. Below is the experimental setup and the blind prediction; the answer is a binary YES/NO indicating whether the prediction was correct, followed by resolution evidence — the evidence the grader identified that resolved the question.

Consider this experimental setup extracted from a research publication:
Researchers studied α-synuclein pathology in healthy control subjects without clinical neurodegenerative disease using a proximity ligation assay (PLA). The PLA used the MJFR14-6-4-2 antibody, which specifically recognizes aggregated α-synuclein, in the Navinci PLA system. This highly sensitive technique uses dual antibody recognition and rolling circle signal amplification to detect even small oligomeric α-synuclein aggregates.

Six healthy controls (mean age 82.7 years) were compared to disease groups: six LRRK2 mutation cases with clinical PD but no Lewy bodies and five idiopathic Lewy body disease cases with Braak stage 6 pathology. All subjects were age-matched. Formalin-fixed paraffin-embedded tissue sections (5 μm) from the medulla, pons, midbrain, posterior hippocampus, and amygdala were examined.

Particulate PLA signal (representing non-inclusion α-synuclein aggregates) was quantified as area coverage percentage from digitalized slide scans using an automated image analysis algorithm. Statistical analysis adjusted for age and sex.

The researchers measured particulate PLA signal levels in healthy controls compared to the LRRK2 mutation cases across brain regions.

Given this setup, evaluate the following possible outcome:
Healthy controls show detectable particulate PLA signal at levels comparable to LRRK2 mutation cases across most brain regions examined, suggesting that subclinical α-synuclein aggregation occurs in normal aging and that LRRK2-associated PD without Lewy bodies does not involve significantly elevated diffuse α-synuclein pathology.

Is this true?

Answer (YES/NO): NO